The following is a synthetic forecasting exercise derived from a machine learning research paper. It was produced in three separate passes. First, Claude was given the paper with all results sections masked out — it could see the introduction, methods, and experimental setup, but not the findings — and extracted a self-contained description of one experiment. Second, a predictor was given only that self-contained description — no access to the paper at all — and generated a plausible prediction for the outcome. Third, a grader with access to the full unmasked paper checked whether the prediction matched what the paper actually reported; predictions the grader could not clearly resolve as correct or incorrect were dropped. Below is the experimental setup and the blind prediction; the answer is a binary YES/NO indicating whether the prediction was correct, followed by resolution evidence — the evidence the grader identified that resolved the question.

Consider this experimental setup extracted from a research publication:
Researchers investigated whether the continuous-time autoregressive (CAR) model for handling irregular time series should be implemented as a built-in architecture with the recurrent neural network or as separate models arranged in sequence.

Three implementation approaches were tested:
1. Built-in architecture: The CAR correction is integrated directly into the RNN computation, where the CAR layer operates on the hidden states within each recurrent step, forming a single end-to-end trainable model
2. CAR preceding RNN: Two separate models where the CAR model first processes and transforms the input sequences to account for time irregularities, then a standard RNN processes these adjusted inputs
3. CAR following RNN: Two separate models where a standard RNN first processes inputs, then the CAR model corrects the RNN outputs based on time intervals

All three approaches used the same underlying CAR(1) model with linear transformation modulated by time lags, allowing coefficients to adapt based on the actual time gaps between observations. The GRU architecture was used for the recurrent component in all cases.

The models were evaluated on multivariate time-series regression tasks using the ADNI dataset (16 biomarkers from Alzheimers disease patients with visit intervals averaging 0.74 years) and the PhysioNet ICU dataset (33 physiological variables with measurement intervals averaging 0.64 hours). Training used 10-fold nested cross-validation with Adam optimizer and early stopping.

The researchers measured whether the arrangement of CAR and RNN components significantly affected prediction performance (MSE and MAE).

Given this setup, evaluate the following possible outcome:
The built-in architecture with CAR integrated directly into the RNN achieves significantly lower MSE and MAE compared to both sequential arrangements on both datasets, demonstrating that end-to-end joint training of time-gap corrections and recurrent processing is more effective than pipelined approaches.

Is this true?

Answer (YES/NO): NO